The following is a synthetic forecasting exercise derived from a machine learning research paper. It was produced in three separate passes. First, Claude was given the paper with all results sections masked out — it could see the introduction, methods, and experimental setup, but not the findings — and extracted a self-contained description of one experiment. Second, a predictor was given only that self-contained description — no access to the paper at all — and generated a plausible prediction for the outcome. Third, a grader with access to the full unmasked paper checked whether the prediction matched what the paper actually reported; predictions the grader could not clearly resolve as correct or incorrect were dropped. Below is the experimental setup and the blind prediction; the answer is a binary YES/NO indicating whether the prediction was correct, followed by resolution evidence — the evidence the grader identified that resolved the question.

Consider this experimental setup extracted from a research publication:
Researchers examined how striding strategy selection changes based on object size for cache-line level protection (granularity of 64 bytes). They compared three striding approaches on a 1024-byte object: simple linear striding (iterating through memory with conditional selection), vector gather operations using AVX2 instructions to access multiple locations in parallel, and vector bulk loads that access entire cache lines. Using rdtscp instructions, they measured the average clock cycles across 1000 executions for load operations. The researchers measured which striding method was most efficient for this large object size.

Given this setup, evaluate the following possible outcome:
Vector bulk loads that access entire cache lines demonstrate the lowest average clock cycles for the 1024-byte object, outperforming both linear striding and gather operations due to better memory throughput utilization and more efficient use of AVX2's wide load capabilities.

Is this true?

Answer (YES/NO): NO